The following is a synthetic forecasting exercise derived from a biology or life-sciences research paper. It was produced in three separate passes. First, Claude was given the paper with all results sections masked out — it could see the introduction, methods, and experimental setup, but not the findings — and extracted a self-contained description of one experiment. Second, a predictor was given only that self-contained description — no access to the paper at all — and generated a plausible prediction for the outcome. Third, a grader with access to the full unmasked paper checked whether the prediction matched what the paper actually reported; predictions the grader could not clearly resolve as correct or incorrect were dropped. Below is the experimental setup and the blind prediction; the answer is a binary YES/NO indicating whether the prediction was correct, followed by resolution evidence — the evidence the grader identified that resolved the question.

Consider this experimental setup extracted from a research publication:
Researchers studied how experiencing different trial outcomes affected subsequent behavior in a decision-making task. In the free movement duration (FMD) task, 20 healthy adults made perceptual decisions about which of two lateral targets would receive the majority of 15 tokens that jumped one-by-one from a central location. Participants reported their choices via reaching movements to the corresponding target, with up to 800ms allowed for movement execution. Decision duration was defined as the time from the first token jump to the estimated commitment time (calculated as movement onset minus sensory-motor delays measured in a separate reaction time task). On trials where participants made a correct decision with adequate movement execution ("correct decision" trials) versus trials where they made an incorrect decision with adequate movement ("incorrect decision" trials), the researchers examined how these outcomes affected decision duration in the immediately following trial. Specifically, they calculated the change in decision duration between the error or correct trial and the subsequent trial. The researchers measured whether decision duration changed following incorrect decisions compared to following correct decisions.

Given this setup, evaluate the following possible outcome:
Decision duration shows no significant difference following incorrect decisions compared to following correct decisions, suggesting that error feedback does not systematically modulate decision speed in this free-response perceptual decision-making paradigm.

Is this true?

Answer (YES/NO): NO